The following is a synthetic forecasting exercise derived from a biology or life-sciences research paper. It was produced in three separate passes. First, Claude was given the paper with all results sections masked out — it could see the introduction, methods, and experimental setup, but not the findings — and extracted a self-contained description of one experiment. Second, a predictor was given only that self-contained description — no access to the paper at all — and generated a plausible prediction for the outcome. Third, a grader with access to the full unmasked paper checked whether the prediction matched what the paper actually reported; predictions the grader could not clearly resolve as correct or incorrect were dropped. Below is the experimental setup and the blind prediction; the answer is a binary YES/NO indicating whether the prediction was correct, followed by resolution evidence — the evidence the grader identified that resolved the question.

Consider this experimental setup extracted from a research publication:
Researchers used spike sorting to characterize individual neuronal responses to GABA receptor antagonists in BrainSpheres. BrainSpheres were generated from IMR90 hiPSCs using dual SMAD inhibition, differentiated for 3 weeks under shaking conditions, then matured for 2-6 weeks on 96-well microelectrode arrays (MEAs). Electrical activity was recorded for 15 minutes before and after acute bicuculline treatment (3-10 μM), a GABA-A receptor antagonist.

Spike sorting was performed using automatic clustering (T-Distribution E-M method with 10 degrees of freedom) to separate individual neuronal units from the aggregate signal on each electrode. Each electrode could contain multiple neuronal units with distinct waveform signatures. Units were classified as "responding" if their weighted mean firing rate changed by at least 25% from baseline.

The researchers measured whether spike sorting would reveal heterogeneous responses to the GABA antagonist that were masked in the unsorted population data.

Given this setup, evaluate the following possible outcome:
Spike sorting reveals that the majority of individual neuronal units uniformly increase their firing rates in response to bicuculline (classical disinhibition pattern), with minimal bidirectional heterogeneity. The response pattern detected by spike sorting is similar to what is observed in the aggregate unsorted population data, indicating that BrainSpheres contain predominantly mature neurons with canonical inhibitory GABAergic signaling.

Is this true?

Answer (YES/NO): NO